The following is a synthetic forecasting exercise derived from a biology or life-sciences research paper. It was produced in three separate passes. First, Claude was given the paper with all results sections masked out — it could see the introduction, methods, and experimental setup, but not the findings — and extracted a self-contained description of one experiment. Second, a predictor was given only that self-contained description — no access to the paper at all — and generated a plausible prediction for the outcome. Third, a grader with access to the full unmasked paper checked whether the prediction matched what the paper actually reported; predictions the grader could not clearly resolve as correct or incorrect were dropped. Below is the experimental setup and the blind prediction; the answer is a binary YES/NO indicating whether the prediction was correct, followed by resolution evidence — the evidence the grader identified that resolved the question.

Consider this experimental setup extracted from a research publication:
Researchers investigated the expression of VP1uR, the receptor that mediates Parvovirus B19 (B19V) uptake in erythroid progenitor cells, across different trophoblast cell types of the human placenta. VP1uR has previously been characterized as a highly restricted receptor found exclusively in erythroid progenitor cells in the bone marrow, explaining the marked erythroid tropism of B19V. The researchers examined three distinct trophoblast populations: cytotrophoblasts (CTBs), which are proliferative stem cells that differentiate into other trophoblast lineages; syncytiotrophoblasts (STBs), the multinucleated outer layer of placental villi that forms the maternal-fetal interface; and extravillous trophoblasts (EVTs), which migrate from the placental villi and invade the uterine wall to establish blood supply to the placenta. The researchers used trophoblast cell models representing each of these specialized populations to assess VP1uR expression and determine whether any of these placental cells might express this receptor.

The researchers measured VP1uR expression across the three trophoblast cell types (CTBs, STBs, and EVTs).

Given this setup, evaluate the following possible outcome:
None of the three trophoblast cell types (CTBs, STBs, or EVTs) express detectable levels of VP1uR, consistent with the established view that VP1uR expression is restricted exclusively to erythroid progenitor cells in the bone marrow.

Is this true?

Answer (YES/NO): NO